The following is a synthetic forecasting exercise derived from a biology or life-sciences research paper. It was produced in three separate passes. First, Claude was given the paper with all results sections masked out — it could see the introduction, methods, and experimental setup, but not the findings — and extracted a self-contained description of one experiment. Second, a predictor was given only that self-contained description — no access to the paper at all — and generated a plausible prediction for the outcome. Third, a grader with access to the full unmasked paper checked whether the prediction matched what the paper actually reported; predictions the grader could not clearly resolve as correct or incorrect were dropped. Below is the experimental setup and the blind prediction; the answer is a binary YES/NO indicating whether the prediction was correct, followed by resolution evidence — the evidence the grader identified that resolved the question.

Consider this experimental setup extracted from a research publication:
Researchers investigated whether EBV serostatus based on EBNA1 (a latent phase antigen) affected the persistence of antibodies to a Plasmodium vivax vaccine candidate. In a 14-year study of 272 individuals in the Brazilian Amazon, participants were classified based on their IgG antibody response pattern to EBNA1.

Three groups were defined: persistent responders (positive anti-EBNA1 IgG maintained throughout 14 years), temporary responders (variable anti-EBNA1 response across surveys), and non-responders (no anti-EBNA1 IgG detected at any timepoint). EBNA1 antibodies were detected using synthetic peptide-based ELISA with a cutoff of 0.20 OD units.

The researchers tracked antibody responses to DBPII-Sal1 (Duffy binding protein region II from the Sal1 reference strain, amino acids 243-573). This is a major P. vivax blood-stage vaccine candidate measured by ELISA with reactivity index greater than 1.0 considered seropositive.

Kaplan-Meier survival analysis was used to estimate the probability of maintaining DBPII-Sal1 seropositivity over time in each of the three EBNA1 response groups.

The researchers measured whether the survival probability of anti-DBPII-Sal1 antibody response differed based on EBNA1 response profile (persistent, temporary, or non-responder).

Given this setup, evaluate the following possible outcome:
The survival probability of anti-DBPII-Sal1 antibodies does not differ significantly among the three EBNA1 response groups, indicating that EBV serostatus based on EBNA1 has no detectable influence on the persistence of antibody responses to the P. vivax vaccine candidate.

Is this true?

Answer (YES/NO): YES